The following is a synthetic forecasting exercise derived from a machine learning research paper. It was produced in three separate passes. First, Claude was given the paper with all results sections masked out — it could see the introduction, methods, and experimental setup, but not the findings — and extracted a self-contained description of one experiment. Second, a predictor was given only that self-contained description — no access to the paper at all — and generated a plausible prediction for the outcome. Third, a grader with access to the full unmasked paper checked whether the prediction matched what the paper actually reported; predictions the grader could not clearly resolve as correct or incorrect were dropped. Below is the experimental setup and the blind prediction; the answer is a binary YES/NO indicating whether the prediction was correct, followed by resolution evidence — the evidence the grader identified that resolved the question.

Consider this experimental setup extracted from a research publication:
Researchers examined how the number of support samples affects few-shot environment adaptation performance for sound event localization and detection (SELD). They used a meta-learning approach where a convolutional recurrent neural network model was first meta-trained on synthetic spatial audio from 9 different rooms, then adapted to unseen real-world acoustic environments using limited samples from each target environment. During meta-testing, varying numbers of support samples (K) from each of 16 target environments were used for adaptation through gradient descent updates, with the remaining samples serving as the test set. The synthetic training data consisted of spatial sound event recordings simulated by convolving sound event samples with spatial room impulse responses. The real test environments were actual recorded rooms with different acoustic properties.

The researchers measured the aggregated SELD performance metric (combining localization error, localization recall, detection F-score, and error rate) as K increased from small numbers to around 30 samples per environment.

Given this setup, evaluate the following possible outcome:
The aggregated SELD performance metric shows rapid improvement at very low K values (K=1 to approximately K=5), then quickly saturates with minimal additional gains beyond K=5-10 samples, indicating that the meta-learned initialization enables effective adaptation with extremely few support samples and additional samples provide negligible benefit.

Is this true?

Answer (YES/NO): NO